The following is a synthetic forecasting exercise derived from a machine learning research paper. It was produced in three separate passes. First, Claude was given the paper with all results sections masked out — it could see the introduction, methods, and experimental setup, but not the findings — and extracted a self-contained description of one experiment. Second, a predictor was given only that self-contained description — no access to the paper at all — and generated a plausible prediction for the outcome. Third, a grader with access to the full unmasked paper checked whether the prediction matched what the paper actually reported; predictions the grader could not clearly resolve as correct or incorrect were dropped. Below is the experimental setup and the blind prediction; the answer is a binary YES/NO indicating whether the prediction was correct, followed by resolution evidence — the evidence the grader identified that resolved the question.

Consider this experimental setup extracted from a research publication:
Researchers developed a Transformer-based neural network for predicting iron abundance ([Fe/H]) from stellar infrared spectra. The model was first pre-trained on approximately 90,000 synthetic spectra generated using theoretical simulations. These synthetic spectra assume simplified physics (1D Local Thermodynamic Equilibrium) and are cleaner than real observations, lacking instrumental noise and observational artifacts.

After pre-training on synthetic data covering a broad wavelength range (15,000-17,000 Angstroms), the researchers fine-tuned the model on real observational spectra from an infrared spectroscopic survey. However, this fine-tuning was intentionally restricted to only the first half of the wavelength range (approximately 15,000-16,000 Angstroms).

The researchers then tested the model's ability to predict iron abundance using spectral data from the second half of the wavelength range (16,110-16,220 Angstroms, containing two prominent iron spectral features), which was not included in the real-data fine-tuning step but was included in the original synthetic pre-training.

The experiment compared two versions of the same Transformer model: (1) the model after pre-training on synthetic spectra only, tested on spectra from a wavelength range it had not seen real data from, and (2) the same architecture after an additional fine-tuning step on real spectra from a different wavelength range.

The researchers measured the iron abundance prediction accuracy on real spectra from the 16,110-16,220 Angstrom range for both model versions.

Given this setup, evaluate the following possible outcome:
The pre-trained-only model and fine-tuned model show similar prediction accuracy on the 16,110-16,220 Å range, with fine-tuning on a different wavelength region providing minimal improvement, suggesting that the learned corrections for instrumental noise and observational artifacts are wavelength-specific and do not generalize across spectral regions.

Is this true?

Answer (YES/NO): NO